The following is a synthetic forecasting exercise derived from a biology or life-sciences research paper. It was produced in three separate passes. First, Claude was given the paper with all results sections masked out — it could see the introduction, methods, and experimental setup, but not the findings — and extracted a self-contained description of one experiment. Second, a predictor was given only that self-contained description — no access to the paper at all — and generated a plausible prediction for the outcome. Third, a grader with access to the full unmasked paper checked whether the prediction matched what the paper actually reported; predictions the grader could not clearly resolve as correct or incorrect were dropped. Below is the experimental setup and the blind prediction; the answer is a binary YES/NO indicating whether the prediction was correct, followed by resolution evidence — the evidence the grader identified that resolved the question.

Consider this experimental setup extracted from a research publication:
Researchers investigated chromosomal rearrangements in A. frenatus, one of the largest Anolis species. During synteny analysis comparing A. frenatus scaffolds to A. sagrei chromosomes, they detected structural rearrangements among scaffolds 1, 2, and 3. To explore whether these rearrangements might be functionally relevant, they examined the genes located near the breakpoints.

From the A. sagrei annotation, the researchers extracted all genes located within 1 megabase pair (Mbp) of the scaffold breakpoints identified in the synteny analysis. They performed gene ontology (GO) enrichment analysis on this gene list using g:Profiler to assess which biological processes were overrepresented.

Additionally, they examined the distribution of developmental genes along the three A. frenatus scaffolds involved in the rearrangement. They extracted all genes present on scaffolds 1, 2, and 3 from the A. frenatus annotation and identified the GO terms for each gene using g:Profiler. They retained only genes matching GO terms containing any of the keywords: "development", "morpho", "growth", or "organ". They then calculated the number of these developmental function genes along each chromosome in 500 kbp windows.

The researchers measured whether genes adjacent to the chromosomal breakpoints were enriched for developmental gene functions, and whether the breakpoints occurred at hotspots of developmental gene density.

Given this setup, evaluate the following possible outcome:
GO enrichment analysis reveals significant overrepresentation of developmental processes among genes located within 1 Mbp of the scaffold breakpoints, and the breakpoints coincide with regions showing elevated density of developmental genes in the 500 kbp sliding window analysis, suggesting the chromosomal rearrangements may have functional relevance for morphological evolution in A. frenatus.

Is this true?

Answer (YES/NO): YES